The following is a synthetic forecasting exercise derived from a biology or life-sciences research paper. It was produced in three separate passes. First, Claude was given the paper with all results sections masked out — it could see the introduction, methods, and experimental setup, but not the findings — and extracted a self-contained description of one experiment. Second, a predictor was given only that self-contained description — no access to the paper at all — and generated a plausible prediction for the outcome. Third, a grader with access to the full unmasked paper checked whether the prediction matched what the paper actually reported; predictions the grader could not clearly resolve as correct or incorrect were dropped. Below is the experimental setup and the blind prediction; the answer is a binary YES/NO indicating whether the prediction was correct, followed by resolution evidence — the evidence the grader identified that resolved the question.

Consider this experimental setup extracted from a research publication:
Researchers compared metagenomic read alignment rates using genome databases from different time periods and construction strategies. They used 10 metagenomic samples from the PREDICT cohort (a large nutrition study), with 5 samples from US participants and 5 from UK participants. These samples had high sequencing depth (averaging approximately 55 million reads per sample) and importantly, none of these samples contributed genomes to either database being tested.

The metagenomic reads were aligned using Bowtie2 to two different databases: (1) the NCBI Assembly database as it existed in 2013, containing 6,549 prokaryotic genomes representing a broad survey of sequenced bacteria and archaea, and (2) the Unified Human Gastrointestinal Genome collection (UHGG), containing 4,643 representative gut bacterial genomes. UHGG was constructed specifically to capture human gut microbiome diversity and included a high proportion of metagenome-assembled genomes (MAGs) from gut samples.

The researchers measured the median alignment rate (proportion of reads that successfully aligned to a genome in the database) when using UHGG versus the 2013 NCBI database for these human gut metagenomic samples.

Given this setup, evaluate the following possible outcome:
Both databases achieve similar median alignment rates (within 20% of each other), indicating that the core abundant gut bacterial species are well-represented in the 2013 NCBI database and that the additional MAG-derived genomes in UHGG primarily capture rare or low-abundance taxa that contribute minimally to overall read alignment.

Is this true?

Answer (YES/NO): NO